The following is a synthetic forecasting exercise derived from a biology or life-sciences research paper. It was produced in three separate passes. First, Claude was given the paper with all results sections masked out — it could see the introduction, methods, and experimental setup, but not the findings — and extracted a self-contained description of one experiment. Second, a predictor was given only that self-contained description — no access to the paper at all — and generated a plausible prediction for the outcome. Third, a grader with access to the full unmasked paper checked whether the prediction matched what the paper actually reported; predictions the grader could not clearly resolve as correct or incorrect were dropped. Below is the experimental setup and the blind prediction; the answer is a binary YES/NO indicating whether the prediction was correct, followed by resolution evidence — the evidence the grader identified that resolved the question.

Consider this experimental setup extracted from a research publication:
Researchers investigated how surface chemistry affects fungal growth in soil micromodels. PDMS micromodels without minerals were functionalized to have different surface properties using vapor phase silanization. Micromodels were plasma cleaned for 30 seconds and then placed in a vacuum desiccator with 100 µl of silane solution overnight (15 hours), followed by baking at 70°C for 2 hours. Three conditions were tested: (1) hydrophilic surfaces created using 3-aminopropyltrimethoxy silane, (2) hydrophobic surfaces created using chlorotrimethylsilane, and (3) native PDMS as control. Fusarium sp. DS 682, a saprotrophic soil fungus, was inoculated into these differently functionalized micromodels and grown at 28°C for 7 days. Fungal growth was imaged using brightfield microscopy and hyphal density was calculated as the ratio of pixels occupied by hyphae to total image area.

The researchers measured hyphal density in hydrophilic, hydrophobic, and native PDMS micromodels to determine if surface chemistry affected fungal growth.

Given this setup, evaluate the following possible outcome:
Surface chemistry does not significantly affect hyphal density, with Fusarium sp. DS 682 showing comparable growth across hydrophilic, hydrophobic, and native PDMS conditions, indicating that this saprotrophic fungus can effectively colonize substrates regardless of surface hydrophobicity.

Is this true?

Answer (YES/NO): YES